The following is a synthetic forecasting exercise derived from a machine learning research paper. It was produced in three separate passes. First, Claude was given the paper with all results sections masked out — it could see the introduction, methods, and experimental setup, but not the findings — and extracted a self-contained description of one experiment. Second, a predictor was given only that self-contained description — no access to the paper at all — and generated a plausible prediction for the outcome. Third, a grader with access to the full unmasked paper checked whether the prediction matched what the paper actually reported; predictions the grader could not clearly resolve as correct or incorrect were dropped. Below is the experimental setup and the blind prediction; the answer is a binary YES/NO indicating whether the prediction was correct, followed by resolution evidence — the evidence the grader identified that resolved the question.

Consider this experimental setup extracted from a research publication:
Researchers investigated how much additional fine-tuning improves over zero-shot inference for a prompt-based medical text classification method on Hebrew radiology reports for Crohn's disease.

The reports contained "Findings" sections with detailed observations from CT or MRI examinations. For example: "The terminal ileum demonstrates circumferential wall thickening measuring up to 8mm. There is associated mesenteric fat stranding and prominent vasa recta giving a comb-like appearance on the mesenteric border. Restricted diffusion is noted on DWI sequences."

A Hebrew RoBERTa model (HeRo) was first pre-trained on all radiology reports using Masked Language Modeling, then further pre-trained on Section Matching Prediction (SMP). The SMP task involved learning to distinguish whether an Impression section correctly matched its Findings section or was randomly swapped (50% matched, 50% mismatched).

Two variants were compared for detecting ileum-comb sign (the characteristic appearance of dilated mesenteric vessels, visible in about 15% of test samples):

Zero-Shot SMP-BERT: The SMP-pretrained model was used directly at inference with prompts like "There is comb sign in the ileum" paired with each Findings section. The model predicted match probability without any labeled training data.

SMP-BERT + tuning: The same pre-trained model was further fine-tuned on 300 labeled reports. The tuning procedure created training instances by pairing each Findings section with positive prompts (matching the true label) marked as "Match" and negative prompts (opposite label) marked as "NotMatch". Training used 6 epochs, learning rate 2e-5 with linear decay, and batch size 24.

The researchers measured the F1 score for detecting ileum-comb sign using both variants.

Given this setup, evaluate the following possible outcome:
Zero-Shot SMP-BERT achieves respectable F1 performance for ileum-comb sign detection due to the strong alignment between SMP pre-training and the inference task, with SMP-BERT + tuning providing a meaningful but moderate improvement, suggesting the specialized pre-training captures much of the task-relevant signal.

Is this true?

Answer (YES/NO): NO